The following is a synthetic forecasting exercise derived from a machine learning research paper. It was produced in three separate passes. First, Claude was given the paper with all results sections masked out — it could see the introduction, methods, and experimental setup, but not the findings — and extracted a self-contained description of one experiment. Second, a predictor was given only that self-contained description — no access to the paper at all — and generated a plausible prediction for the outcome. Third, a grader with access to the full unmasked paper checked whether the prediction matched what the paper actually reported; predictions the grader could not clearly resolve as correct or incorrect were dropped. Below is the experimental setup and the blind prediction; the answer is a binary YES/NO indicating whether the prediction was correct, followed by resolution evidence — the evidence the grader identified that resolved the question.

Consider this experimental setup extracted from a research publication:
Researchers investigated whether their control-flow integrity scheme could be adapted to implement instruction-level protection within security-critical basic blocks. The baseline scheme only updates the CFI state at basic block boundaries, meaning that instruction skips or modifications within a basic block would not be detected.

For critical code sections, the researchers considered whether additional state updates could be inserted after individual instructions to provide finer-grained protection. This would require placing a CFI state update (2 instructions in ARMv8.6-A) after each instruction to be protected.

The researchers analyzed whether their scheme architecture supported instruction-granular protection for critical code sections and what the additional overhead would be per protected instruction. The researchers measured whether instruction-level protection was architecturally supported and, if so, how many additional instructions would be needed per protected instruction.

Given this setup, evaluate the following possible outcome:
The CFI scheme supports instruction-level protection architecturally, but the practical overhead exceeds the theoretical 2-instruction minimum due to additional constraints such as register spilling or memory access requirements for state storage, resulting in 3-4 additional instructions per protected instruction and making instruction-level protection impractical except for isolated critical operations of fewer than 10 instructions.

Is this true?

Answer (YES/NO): NO